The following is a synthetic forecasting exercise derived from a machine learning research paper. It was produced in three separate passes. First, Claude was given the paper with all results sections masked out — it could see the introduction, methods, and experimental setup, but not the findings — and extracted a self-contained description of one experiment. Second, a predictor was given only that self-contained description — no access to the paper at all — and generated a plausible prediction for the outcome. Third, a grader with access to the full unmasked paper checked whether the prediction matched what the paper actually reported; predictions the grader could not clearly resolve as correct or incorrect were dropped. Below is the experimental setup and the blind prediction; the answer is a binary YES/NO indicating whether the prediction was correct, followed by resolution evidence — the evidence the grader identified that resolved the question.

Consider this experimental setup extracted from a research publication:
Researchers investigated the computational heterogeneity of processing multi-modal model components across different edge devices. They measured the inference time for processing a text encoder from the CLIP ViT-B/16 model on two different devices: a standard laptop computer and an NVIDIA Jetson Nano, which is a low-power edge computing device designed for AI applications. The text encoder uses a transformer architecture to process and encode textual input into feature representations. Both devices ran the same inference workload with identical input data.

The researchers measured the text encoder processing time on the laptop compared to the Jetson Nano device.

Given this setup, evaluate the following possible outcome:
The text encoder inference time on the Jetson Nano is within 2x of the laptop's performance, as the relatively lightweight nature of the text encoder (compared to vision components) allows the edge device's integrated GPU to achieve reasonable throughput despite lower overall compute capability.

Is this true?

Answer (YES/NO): NO